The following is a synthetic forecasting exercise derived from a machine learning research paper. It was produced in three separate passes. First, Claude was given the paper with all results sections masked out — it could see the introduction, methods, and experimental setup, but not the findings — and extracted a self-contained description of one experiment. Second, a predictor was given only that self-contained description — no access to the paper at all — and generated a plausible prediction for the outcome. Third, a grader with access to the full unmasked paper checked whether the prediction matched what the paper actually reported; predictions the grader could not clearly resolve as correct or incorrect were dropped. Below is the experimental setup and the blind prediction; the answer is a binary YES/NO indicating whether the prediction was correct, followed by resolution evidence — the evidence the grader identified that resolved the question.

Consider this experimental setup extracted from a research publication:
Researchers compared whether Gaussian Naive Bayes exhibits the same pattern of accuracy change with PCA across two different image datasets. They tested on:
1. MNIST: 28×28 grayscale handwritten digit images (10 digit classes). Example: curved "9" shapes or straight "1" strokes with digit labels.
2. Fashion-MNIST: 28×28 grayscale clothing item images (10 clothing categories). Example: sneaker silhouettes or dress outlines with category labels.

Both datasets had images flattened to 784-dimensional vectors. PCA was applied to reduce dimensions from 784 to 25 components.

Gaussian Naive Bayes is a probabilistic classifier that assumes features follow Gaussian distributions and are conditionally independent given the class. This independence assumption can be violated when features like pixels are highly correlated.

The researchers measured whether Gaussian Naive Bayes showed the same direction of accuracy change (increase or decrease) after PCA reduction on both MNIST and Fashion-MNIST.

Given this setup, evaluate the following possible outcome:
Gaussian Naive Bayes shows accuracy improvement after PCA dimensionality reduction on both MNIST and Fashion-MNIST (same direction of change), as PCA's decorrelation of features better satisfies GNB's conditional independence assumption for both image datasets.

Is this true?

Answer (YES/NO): YES